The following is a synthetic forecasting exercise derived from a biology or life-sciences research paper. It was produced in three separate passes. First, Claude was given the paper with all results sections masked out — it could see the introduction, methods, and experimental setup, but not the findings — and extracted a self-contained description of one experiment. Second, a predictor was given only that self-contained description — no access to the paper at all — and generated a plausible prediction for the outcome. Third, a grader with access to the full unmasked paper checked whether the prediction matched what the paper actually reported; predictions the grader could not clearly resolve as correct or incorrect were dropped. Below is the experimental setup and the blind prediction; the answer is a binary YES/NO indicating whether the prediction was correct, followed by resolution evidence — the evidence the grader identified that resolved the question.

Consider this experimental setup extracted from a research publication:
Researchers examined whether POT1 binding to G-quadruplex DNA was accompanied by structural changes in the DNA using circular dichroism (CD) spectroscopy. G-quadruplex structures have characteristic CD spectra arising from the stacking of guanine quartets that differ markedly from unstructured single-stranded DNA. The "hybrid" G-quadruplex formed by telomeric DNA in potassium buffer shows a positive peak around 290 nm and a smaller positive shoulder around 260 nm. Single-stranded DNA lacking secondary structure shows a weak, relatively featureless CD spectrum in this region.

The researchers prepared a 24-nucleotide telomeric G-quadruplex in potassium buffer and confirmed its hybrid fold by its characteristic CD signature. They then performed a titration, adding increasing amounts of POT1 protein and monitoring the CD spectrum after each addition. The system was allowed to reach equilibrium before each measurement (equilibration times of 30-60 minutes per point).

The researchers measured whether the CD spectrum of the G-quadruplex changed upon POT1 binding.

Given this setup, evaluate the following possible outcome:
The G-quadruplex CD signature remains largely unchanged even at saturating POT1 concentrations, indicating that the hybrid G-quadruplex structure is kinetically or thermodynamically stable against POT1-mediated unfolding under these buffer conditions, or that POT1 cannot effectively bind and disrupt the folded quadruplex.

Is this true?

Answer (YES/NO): NO